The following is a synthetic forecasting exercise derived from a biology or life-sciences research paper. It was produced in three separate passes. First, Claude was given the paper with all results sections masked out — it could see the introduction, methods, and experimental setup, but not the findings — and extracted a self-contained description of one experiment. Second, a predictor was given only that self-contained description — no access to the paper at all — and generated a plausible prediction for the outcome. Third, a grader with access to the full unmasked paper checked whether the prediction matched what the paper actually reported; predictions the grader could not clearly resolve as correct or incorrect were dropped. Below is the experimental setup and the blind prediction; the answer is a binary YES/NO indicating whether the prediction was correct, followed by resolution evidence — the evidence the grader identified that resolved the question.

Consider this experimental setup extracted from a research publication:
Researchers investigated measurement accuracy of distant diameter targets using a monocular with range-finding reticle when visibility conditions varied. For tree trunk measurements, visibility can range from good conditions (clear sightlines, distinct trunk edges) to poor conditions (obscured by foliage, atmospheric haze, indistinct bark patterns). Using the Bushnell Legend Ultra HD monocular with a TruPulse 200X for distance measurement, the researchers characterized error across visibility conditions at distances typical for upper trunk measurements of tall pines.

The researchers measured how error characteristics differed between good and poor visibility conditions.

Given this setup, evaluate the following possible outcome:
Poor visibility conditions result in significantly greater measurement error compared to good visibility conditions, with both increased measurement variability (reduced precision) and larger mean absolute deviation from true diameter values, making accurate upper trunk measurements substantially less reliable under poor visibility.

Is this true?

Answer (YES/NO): YES